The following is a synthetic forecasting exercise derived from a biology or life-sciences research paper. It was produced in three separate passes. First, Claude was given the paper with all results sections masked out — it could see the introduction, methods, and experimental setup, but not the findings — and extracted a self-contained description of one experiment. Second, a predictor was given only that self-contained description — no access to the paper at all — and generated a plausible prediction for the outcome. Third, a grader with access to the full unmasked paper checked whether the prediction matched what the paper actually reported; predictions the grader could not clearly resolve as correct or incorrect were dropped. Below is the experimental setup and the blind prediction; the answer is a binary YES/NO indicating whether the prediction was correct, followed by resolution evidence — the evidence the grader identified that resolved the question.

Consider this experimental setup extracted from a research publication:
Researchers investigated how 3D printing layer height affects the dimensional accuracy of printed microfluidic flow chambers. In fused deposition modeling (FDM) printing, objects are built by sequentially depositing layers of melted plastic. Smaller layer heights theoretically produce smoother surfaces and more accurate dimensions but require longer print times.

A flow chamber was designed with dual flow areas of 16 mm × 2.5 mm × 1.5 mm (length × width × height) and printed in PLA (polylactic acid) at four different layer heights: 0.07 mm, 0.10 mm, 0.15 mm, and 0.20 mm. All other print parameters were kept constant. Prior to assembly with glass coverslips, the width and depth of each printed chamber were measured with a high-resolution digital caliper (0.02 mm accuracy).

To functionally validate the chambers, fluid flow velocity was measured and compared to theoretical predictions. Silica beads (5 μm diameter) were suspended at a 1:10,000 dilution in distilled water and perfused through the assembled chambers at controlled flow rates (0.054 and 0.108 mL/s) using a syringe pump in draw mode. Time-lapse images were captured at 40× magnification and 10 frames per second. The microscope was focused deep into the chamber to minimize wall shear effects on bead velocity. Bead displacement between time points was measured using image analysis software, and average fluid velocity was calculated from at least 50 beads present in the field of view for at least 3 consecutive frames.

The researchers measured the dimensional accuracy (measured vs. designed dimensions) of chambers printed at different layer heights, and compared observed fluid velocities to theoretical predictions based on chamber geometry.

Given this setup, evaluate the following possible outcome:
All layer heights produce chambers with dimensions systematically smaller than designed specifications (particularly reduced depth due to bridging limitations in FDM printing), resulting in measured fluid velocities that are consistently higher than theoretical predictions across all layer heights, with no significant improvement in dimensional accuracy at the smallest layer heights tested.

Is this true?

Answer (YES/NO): NO